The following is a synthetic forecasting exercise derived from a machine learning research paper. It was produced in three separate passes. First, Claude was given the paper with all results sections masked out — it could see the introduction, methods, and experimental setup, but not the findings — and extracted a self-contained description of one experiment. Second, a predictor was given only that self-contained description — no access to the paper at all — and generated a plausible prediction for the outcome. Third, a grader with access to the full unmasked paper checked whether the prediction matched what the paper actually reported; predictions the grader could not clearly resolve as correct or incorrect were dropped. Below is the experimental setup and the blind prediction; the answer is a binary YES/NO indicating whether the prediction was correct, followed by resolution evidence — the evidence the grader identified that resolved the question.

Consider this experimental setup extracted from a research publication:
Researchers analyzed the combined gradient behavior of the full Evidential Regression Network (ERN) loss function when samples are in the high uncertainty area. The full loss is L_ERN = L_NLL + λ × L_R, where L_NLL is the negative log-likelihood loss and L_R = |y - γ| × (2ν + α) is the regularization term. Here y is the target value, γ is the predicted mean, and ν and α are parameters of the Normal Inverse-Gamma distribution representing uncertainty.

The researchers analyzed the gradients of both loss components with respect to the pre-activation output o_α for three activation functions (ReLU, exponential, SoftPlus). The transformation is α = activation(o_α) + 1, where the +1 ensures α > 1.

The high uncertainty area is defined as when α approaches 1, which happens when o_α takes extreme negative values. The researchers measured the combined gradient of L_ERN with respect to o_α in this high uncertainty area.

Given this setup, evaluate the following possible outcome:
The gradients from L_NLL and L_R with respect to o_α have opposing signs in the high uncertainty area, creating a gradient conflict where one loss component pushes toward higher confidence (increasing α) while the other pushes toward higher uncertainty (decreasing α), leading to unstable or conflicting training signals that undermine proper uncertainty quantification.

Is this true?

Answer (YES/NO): NO